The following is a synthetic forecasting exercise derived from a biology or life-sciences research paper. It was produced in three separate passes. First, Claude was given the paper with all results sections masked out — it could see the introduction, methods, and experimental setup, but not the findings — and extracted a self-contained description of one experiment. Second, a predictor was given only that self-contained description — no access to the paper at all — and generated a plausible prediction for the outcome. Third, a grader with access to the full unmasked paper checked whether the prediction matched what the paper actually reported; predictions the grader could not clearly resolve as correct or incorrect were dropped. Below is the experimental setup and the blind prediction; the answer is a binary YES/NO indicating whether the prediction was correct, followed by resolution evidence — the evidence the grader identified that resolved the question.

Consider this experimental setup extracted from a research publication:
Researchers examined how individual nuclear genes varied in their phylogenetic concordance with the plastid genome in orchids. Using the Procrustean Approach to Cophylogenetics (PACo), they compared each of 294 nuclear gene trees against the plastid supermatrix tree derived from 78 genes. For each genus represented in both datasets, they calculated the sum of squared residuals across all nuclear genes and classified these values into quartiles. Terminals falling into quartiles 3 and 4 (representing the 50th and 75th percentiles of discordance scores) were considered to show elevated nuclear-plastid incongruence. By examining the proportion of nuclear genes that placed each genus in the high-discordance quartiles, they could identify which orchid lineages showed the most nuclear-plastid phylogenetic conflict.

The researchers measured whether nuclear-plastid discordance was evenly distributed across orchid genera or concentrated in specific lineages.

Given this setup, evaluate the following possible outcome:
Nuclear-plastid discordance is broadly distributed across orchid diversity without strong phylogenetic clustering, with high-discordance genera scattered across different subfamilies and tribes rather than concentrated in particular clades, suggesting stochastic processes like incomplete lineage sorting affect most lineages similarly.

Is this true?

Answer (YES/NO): NO